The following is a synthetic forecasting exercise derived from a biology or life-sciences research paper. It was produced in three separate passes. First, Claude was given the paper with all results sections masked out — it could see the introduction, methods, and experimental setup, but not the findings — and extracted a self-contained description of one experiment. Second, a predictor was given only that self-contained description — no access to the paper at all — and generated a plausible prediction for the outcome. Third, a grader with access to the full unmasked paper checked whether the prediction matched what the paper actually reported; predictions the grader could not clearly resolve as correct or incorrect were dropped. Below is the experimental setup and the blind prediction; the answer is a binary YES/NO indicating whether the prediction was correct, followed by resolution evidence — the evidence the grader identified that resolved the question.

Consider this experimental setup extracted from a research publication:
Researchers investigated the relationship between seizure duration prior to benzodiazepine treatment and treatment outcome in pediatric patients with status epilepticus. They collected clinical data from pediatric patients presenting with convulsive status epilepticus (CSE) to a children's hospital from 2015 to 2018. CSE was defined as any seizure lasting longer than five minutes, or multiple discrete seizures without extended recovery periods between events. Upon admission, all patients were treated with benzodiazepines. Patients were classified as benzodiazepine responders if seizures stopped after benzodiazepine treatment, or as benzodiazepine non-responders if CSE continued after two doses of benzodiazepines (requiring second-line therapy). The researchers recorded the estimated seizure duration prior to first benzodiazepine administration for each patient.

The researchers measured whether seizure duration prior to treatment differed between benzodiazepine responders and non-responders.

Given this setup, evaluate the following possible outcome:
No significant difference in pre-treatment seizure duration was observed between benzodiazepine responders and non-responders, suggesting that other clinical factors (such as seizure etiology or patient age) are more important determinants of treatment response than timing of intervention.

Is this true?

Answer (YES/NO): NO